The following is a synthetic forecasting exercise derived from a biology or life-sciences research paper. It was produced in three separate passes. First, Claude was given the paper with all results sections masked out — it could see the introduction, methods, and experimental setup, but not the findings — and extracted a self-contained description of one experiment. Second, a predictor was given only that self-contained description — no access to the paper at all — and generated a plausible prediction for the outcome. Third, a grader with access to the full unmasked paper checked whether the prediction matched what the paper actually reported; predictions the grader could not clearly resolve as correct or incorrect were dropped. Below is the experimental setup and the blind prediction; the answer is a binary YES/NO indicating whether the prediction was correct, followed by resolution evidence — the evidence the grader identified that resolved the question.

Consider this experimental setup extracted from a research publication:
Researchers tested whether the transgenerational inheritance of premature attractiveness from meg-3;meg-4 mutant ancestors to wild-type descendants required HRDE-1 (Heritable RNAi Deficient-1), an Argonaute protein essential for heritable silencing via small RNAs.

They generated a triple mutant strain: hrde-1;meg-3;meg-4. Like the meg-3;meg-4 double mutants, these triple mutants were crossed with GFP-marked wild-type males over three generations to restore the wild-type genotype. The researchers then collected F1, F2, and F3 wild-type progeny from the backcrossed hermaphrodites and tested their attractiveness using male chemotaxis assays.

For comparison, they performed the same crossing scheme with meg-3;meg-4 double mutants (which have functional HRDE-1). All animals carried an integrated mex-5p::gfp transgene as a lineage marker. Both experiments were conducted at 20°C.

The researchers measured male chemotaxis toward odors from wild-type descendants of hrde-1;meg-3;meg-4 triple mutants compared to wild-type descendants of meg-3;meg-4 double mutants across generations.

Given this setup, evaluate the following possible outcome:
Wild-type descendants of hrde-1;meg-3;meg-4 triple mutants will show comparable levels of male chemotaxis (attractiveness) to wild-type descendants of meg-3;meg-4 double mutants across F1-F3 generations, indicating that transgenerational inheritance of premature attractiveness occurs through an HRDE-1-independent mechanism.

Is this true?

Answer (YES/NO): NO